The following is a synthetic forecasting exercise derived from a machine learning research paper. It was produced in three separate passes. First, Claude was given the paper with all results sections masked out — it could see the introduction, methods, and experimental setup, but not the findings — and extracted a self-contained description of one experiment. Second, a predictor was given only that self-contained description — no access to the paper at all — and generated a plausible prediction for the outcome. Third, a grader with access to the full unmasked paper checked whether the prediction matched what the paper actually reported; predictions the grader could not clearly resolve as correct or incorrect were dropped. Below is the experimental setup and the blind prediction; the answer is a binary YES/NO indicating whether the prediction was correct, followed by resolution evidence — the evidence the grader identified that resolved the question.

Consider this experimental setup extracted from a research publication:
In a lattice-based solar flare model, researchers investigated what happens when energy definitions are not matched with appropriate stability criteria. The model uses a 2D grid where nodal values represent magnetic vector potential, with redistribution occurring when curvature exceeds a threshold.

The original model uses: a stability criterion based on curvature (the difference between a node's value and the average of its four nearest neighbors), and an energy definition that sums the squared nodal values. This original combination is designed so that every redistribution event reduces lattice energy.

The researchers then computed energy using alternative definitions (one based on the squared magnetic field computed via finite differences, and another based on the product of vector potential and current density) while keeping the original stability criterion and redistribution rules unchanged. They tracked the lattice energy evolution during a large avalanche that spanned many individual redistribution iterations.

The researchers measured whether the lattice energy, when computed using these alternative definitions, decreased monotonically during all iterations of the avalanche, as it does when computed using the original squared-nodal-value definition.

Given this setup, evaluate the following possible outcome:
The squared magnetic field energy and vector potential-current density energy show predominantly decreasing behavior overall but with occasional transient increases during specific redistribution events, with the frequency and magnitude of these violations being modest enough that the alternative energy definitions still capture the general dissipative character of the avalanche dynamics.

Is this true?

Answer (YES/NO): NO